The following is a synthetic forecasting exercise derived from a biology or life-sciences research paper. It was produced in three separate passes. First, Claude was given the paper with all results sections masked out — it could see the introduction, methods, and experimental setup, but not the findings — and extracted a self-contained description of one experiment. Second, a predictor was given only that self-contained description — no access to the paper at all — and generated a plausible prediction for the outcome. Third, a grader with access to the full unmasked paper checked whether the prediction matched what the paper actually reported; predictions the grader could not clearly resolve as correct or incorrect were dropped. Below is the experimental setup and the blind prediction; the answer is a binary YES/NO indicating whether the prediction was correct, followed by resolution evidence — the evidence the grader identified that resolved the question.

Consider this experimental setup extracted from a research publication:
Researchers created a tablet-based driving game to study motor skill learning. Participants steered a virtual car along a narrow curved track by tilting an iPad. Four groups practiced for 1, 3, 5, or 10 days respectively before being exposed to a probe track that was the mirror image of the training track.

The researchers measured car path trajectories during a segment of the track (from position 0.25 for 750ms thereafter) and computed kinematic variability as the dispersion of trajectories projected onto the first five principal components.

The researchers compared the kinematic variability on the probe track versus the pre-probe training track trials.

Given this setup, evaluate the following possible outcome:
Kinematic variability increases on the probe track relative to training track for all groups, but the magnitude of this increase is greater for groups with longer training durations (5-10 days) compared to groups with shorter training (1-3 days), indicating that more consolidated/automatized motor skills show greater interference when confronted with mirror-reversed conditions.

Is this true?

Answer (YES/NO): NO